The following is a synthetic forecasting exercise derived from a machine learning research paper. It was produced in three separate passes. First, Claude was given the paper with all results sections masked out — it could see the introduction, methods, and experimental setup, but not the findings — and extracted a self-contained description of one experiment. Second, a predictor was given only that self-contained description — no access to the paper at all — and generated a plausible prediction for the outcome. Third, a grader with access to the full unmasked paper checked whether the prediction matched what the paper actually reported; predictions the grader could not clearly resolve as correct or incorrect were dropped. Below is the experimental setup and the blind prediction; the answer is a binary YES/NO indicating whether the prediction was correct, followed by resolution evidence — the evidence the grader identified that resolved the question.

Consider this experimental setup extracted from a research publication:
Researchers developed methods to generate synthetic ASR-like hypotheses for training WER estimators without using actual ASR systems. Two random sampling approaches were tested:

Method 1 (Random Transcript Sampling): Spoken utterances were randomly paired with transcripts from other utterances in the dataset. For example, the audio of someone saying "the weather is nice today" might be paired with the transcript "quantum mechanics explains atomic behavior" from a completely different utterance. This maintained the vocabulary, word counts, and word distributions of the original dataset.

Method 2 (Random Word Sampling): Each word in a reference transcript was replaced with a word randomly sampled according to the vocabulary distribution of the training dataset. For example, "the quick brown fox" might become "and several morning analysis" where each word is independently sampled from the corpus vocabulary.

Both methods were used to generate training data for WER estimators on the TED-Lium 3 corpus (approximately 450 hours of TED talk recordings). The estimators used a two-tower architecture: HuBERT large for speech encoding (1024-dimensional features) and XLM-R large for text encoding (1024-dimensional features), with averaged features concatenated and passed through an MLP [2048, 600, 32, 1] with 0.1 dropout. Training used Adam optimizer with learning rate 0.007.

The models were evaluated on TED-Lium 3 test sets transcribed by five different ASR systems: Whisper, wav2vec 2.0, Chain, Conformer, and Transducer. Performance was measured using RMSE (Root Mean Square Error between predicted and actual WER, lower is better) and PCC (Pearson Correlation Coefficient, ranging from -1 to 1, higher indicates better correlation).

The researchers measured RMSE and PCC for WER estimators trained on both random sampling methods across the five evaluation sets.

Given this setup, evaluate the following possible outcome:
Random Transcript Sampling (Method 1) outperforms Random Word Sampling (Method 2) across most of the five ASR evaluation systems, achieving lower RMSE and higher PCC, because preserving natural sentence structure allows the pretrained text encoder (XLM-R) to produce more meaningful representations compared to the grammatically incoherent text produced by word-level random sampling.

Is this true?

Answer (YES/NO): NO